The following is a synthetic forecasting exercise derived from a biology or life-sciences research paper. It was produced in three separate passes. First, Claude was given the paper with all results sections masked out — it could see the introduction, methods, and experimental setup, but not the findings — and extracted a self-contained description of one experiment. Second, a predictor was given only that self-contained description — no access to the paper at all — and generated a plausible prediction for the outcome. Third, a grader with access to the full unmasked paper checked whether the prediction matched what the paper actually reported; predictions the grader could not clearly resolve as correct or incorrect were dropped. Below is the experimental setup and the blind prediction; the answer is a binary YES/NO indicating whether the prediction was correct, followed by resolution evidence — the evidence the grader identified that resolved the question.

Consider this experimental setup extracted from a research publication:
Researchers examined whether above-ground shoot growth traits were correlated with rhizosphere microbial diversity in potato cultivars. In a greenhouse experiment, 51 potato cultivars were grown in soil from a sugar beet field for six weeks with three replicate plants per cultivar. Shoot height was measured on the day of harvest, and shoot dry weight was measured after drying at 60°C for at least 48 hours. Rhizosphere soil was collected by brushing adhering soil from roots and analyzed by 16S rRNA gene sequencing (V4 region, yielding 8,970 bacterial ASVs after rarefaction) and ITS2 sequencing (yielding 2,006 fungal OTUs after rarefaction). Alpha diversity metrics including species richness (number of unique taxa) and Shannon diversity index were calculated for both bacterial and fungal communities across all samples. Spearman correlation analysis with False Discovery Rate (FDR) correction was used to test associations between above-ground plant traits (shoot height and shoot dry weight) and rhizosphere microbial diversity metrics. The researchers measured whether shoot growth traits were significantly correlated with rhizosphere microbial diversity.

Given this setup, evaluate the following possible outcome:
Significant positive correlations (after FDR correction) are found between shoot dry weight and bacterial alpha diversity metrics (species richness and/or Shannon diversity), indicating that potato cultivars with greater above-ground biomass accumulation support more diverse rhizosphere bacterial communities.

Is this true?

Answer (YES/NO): NO